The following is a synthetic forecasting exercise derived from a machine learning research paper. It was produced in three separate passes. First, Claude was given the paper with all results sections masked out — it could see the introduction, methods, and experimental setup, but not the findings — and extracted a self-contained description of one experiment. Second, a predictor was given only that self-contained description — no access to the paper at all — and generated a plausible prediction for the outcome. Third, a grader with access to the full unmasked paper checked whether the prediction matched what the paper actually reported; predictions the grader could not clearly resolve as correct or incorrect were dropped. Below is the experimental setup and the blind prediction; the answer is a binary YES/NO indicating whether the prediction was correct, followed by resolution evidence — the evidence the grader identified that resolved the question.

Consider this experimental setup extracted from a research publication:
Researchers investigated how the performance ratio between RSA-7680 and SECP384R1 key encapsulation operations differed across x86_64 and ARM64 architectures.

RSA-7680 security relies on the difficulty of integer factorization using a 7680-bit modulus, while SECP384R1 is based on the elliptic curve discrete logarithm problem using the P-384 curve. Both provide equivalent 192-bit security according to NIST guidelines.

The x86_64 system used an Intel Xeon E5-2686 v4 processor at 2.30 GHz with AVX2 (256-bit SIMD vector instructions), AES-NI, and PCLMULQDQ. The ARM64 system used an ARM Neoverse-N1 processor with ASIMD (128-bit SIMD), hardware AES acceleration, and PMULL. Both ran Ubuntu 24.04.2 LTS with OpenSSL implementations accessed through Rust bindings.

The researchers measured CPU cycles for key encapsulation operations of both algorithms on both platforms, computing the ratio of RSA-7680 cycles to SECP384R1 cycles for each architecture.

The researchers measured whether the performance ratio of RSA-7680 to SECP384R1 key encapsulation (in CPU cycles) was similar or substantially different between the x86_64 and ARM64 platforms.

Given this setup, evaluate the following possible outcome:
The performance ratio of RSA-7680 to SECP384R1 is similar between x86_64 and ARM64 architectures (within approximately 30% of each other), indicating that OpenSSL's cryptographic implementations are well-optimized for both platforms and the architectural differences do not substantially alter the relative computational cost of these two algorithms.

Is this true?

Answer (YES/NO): YES